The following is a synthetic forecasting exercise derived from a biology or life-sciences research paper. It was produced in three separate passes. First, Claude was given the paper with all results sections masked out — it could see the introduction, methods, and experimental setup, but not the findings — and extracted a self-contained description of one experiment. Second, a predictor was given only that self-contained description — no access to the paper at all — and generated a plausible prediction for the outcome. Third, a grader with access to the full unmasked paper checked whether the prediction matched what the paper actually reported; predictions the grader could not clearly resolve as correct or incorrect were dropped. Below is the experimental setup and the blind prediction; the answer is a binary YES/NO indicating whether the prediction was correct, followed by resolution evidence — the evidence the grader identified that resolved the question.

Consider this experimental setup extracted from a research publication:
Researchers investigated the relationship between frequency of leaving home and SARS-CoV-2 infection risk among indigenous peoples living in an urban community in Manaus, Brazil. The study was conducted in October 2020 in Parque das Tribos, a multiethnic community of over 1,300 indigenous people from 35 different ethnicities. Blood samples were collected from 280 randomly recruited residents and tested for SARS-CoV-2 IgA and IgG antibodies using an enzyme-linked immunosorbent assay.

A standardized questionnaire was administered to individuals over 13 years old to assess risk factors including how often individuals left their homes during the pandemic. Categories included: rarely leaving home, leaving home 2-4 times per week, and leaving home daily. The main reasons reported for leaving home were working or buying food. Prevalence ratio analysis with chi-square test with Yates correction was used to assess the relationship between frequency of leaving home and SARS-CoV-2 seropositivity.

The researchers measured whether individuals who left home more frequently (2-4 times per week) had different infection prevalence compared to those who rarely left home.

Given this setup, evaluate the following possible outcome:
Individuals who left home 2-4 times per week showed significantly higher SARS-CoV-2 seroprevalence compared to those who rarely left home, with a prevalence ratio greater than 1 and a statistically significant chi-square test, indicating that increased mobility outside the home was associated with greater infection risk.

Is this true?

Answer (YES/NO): YES